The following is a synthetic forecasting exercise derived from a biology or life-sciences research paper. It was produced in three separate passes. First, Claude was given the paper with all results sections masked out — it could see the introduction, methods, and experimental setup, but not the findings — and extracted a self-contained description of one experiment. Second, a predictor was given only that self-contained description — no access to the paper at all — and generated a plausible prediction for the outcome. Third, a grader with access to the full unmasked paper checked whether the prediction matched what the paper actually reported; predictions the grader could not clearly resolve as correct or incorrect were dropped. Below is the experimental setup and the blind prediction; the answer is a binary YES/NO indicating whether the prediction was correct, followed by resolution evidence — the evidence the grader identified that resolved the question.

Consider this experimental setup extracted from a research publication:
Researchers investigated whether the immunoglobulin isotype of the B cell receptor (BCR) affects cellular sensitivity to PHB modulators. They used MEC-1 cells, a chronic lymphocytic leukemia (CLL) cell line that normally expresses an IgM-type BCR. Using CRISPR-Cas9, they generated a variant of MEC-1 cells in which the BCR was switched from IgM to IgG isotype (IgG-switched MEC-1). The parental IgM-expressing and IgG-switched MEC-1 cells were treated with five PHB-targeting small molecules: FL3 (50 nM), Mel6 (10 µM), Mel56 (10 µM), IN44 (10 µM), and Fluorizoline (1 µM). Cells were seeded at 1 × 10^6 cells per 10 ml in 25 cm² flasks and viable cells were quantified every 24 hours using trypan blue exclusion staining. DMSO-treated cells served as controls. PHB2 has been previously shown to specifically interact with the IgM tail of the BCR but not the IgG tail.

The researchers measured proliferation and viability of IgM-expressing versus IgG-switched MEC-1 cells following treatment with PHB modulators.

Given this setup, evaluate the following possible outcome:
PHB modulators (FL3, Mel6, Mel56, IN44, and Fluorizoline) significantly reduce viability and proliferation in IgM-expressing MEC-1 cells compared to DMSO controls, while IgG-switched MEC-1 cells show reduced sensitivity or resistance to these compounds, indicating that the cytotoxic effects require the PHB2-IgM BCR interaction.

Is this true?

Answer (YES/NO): NO